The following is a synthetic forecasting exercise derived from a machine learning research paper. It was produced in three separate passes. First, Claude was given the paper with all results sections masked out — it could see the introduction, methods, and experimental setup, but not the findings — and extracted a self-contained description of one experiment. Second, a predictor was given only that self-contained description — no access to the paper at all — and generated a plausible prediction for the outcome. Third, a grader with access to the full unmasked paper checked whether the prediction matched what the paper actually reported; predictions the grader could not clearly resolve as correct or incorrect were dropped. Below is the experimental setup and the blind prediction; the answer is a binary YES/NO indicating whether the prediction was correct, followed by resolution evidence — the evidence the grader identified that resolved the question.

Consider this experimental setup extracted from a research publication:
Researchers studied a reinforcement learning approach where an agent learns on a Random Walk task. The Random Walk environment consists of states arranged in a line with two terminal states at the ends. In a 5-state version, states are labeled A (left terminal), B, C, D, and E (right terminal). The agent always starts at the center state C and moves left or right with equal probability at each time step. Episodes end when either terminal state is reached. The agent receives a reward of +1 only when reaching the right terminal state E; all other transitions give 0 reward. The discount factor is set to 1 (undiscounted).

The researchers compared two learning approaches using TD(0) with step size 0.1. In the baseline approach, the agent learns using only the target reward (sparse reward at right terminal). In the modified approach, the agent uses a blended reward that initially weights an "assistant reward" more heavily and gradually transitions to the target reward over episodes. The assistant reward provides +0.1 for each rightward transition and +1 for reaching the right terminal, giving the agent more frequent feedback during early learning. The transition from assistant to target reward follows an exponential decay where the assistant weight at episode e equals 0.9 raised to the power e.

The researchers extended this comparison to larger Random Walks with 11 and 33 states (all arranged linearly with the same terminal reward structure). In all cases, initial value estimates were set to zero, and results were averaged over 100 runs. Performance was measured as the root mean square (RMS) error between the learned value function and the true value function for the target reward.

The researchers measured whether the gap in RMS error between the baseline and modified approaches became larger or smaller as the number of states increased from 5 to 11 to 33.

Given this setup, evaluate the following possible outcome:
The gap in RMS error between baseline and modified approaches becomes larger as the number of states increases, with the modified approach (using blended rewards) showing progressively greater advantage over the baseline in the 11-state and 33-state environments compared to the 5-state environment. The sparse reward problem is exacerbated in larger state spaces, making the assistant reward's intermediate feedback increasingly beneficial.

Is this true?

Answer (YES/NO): YES